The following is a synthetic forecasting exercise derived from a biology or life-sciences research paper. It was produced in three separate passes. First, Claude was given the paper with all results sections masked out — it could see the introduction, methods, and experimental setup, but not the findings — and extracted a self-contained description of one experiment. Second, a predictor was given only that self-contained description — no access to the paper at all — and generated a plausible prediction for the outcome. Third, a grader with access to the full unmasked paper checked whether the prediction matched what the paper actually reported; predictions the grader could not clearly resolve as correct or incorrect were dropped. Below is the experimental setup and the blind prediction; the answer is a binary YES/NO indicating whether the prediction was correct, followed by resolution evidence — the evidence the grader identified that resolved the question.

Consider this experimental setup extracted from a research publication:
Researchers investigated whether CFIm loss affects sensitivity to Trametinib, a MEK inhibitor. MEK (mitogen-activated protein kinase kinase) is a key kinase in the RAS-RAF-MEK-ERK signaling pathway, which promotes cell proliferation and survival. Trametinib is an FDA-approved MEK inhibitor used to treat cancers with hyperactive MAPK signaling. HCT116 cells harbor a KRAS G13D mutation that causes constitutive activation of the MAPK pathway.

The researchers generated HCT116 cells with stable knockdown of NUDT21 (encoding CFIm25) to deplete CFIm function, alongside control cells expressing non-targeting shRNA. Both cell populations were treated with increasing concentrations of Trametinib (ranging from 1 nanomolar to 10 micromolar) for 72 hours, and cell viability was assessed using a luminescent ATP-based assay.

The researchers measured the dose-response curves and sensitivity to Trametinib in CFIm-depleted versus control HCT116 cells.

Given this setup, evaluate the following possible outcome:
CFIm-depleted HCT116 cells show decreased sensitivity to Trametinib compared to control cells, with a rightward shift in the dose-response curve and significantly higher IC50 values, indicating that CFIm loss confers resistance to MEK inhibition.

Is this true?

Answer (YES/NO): YES